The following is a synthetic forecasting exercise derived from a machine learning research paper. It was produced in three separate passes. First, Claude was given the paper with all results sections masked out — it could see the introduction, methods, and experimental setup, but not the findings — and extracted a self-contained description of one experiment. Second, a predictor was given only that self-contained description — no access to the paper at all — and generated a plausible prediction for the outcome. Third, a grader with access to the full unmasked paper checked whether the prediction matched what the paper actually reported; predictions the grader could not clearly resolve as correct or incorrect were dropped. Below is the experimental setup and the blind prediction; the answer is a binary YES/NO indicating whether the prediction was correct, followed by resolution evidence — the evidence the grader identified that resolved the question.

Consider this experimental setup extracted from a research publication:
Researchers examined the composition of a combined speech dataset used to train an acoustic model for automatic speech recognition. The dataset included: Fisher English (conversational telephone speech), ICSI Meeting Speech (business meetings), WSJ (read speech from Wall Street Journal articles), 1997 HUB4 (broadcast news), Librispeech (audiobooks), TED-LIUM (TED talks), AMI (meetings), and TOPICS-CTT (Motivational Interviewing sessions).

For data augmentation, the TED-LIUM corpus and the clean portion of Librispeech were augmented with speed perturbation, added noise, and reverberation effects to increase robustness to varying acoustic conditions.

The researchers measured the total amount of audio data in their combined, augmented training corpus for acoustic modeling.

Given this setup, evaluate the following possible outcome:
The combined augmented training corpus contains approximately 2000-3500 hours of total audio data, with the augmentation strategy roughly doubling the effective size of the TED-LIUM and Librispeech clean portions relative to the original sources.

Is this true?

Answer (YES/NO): NO